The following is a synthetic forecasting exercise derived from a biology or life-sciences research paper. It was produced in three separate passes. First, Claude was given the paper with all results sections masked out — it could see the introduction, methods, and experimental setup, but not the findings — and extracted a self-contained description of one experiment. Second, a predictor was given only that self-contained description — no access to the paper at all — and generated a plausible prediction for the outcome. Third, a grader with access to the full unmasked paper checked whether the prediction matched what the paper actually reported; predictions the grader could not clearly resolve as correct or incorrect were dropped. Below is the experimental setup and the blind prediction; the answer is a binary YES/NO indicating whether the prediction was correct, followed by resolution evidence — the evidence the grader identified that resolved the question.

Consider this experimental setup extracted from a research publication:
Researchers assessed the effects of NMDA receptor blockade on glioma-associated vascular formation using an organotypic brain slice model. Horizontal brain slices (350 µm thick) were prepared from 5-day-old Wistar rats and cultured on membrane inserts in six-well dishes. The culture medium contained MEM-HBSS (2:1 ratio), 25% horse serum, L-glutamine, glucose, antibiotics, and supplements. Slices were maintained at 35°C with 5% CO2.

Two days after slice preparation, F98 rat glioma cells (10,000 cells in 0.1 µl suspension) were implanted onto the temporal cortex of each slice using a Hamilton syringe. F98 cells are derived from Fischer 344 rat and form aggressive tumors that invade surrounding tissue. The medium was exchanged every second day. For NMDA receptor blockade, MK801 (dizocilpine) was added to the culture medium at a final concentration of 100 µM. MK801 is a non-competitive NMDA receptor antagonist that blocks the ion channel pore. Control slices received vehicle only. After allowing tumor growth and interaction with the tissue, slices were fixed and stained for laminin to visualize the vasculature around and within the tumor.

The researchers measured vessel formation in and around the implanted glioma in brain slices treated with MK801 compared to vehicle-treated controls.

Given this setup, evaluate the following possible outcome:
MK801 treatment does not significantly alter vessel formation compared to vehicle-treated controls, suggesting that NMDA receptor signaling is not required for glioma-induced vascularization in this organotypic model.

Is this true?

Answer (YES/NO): NO